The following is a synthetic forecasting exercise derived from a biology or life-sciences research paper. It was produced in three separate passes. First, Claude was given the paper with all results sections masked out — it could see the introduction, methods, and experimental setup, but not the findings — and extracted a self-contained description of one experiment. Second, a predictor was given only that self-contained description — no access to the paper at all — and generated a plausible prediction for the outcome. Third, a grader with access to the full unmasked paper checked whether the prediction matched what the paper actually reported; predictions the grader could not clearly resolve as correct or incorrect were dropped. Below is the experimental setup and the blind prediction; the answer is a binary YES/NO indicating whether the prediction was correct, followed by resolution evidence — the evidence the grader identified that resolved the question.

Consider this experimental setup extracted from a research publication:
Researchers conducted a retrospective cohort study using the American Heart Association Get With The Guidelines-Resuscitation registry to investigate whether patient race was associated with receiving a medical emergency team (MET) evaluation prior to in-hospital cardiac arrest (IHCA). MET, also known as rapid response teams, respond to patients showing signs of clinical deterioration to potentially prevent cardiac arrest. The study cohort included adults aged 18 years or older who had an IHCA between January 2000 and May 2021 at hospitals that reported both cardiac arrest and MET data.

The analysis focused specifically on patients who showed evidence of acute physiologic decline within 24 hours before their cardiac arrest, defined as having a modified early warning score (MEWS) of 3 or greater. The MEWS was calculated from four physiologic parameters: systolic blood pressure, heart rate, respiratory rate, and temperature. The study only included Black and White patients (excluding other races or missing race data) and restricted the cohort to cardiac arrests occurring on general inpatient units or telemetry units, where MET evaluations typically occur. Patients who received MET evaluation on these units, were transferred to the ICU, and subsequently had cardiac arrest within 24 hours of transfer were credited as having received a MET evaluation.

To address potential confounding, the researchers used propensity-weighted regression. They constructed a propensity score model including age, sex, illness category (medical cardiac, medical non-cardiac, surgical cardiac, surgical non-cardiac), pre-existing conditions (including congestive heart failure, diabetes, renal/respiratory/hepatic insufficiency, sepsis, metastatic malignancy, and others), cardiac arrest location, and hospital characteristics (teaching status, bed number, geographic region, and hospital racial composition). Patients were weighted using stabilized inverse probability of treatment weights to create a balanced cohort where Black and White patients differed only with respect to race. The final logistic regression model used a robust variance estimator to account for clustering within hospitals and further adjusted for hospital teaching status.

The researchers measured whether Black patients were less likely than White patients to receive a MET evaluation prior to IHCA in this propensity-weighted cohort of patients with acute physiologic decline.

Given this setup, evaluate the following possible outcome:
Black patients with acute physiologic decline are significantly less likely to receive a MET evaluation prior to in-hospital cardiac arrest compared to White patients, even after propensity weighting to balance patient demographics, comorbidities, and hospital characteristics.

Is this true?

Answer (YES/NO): NO